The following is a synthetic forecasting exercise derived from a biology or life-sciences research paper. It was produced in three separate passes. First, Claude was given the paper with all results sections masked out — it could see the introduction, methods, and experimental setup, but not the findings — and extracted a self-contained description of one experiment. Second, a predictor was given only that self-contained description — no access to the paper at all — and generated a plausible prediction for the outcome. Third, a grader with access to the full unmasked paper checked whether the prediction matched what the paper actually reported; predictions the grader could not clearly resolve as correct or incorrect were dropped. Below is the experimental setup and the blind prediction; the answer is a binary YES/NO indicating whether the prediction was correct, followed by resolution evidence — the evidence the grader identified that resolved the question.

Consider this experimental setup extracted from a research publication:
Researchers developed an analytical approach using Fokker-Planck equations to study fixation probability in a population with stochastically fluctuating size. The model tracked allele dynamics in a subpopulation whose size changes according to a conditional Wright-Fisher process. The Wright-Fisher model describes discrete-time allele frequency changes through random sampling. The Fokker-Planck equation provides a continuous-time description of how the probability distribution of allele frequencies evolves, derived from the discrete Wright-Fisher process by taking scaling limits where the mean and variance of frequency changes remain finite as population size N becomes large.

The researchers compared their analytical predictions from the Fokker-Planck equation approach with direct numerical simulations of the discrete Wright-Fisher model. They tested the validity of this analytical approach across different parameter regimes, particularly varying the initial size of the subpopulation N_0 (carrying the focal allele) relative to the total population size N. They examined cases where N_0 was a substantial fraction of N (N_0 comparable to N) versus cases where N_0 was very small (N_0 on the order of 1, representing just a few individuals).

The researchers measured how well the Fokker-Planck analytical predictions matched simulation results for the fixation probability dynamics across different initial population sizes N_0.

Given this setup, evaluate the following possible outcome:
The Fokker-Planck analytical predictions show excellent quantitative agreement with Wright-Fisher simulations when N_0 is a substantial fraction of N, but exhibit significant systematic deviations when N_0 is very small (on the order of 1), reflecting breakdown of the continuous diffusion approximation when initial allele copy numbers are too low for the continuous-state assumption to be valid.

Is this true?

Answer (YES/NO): YES